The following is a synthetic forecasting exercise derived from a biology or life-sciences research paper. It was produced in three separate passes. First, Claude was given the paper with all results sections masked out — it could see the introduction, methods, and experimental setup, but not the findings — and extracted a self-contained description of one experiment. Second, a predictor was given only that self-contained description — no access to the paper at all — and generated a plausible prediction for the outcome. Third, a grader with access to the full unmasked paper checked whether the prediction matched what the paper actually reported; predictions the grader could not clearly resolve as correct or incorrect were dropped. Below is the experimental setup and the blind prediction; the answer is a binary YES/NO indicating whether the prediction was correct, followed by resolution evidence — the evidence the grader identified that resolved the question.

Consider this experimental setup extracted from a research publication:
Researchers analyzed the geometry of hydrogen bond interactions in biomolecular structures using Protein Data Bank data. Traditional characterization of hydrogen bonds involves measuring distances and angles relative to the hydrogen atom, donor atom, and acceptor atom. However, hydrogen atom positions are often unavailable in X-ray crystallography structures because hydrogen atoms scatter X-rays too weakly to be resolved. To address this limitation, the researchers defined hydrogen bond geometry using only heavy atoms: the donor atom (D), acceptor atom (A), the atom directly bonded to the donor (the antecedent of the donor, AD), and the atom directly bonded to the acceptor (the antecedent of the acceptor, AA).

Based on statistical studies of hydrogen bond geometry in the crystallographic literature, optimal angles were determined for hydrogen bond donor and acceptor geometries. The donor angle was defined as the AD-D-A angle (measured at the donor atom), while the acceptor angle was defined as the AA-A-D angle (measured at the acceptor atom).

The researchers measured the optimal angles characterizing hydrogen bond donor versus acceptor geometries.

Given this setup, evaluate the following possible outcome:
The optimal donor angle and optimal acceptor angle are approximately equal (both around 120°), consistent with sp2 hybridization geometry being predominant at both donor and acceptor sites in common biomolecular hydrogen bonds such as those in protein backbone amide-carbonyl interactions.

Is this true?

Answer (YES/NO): NO